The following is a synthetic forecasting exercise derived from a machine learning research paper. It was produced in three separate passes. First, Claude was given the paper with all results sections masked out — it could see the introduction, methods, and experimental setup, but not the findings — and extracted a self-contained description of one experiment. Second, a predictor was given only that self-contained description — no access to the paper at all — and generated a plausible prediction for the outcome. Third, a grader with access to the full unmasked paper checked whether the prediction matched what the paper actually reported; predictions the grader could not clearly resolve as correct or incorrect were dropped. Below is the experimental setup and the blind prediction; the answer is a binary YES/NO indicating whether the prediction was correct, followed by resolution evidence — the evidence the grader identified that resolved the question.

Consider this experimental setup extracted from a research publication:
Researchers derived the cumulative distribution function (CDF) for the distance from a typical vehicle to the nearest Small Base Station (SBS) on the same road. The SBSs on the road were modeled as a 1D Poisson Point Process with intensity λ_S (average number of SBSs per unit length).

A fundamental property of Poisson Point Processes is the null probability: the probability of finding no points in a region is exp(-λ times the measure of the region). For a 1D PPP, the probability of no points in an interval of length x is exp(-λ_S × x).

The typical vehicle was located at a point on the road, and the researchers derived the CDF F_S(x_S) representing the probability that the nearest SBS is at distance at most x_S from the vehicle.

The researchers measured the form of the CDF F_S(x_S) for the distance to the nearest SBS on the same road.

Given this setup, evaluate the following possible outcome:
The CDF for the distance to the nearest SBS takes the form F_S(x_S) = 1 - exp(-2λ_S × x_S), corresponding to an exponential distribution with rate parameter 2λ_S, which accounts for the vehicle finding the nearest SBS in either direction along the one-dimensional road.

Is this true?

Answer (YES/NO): YES